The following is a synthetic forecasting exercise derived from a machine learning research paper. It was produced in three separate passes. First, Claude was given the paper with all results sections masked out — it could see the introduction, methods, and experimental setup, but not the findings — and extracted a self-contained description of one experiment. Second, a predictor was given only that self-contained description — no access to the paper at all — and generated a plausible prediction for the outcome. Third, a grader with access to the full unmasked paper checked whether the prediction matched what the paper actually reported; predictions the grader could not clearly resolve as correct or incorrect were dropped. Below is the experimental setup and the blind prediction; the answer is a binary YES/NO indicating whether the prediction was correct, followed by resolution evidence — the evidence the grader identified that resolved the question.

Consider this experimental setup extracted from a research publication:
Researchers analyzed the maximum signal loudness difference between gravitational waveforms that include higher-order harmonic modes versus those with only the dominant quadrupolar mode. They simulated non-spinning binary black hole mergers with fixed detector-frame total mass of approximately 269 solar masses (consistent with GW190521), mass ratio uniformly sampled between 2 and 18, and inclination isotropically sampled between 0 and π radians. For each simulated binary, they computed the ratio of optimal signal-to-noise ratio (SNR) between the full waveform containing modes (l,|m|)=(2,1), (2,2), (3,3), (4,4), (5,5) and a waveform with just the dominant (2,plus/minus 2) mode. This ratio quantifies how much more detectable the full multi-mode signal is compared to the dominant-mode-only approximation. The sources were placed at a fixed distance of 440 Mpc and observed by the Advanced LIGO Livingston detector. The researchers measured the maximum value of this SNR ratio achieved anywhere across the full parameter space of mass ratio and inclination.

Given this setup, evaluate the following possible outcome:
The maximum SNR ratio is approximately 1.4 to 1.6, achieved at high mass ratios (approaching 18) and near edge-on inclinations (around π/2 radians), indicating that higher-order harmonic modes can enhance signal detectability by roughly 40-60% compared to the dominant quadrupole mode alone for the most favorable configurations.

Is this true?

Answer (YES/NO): NO